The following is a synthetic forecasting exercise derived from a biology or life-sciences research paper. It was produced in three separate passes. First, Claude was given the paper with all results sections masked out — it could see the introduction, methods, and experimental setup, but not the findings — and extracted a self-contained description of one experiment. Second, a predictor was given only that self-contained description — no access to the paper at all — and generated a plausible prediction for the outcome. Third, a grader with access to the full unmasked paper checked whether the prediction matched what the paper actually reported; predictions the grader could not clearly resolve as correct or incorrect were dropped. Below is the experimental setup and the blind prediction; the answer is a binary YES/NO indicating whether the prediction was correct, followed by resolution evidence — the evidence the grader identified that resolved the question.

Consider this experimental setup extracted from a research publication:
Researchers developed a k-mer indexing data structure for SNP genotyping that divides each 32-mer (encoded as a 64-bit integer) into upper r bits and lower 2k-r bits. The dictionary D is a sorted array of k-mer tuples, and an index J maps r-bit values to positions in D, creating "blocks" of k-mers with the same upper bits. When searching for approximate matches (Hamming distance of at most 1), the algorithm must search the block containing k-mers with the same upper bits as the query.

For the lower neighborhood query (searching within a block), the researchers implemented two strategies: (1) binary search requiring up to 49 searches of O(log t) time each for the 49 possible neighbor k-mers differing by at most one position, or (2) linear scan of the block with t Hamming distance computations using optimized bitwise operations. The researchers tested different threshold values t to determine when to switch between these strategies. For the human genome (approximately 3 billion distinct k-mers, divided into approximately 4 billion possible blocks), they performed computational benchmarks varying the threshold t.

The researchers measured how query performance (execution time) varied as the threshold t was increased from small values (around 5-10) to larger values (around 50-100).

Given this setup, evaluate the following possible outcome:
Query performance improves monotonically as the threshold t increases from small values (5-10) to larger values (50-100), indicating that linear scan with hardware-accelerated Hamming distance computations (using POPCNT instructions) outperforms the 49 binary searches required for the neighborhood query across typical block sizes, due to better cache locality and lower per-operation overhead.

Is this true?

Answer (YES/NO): NO